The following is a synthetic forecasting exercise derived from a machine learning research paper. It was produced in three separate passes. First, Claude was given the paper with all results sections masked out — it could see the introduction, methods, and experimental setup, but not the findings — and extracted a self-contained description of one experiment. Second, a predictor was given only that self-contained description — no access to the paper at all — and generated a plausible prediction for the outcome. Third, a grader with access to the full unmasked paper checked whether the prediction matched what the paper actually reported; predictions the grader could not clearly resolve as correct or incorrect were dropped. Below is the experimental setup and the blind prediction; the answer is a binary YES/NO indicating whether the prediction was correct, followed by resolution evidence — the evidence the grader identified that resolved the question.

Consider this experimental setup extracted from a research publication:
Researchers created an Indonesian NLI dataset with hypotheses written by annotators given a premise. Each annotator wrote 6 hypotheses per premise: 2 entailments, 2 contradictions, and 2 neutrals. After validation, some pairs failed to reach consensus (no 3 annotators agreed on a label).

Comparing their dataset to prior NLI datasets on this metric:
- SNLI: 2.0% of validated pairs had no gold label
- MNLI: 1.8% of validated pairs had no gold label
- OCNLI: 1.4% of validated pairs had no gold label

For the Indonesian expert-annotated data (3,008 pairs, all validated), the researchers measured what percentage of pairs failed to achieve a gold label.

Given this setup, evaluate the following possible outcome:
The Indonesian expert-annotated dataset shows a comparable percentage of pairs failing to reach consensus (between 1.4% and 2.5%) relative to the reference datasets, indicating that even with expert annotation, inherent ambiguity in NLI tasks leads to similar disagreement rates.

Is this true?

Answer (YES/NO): NO